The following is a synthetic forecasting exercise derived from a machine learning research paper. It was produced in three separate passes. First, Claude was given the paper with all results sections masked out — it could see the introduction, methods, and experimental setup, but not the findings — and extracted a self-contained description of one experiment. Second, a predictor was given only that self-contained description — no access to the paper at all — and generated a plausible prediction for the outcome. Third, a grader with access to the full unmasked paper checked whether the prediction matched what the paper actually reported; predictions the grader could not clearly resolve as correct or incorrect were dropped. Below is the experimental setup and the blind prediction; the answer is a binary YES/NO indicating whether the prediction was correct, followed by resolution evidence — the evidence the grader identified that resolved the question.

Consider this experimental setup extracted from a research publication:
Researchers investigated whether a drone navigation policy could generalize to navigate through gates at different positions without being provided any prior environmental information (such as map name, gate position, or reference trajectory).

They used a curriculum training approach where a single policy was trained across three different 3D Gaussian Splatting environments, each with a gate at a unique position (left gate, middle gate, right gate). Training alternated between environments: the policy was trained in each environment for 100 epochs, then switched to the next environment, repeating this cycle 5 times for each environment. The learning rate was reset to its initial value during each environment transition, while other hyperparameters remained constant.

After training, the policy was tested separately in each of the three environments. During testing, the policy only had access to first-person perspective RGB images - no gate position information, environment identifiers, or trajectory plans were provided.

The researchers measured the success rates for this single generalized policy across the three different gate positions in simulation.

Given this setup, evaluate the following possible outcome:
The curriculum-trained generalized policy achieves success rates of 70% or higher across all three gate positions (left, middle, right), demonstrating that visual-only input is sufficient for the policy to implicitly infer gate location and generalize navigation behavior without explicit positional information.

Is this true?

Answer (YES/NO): YES